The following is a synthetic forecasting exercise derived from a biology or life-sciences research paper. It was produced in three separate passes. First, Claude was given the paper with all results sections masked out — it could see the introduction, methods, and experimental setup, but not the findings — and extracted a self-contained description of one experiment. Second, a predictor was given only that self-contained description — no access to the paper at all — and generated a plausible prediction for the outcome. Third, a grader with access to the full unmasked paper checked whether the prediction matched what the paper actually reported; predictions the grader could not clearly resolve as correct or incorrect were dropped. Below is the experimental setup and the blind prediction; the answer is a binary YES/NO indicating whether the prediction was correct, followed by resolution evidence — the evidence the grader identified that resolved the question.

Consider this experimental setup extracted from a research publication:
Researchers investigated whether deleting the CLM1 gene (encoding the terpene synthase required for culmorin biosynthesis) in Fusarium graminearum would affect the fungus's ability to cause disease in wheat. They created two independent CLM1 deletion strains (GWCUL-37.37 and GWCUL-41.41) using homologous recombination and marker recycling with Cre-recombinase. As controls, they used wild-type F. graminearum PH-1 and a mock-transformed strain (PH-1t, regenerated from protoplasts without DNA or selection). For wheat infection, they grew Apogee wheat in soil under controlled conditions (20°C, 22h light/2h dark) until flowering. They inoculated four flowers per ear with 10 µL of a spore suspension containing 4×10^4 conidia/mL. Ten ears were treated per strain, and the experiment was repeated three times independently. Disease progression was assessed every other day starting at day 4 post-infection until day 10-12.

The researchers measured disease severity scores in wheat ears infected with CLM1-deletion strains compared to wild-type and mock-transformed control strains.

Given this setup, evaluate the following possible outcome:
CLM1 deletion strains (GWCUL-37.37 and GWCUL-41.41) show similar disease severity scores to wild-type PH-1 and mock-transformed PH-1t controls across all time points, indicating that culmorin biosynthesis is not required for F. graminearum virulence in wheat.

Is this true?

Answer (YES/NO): NO